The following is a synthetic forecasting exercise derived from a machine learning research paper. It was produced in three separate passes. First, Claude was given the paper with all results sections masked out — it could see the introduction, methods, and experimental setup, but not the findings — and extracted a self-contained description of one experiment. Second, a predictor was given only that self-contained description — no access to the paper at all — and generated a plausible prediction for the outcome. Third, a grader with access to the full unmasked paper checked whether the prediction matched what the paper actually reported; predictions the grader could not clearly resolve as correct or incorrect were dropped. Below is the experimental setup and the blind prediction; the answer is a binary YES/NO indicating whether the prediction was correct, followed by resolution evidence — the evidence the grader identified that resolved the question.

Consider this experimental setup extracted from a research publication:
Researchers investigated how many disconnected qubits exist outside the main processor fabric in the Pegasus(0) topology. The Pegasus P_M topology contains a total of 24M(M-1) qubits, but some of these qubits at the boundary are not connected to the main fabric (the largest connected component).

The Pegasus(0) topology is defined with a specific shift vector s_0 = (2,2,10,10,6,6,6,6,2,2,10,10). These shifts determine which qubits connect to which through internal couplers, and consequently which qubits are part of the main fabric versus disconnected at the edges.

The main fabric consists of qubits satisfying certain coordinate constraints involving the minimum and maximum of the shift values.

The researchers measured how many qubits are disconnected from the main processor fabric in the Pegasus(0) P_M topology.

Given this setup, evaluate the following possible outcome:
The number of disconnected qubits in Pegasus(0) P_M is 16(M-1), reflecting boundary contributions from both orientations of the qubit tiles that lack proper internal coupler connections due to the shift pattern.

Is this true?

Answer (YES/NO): NO